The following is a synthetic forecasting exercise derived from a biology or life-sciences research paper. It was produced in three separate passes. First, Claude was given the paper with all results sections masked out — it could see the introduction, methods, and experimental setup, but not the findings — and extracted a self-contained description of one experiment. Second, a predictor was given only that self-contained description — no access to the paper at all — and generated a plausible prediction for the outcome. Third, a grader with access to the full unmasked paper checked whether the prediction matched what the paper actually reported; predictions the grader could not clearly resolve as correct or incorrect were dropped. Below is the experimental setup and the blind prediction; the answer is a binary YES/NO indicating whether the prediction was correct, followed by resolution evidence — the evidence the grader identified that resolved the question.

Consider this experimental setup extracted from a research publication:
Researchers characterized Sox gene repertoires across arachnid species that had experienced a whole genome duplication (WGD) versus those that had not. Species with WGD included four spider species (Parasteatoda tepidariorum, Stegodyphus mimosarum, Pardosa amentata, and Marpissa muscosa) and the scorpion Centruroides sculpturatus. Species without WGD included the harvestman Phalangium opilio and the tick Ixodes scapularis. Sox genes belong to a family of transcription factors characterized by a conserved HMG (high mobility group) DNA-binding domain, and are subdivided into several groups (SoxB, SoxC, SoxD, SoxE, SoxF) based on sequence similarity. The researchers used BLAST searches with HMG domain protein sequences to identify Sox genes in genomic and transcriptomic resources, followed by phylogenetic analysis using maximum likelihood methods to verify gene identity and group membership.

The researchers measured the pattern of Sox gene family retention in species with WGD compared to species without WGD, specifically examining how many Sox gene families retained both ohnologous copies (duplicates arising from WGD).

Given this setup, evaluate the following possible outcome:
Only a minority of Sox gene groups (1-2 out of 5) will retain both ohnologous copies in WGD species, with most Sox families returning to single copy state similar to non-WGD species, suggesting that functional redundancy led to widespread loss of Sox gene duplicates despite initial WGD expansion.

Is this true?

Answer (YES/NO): NO